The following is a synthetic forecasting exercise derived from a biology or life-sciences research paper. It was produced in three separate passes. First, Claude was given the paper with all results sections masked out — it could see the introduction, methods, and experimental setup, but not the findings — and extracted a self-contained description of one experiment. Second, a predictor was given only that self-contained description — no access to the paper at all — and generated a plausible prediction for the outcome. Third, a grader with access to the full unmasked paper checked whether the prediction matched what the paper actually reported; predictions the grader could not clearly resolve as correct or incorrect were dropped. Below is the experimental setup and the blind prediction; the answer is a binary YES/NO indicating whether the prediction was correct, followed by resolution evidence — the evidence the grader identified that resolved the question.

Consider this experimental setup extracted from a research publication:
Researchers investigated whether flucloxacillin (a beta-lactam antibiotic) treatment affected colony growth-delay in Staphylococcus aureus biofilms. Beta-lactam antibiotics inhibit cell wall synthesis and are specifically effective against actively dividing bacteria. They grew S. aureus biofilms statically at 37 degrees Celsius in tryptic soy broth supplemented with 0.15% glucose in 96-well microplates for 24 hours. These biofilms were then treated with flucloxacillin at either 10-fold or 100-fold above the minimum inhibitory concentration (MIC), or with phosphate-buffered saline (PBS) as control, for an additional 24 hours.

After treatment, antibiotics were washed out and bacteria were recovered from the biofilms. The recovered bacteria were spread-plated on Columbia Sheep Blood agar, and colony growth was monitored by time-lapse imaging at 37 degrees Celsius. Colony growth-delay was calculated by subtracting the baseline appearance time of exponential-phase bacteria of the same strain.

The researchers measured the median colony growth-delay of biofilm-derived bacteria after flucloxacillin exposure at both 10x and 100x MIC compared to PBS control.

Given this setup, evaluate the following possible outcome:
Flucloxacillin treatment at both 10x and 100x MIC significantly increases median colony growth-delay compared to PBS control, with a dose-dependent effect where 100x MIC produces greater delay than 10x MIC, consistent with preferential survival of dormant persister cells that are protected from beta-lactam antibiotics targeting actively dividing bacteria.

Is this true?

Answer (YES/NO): NO